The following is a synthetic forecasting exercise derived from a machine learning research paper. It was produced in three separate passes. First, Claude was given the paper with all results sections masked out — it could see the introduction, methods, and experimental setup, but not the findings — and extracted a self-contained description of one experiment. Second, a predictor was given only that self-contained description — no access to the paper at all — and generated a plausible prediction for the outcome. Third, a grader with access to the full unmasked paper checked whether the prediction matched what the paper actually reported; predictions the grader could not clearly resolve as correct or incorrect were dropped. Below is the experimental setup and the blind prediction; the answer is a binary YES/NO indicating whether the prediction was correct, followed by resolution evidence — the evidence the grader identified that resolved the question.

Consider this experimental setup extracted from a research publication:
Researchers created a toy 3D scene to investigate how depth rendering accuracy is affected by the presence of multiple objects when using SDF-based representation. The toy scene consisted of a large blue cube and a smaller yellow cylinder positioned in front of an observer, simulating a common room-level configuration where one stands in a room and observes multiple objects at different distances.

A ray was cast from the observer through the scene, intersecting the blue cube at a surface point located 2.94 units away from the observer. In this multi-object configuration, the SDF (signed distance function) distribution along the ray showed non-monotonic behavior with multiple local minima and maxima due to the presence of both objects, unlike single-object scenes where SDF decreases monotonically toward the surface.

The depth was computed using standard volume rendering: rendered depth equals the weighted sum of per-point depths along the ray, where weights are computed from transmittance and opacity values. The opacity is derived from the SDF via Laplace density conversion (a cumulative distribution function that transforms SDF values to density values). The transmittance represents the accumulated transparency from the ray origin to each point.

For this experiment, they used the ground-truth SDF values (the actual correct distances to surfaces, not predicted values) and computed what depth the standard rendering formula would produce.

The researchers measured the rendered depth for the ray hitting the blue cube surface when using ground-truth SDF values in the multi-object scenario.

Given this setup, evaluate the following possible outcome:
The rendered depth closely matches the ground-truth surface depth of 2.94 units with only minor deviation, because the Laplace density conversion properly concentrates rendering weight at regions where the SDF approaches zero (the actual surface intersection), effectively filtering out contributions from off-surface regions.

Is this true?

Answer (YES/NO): NO